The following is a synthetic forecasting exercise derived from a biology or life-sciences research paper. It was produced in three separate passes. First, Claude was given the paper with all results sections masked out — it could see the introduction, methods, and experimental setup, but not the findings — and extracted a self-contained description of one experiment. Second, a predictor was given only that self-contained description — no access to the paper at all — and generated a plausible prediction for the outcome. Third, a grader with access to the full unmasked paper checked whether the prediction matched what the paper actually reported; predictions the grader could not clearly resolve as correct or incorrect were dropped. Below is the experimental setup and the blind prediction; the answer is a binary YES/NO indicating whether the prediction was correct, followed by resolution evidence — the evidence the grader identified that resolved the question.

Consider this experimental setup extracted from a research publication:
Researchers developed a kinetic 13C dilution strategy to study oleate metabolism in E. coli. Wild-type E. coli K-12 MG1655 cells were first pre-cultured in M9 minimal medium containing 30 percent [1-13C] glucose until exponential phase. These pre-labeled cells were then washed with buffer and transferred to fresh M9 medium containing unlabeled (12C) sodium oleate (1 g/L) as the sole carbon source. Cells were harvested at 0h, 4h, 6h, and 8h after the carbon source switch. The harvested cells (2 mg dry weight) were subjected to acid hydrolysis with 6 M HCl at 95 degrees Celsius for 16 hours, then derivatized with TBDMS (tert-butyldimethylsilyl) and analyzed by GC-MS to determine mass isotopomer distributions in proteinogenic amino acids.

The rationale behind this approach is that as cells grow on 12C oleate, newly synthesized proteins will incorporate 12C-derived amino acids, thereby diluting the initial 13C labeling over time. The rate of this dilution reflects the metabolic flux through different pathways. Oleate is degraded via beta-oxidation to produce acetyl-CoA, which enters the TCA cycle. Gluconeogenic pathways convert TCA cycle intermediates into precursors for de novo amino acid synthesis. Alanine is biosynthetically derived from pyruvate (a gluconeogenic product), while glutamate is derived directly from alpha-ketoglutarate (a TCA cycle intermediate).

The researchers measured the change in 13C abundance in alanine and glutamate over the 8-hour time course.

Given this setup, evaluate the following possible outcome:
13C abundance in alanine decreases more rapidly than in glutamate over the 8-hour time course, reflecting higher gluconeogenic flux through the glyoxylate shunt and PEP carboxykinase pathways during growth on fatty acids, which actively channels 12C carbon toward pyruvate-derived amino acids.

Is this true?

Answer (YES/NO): NO